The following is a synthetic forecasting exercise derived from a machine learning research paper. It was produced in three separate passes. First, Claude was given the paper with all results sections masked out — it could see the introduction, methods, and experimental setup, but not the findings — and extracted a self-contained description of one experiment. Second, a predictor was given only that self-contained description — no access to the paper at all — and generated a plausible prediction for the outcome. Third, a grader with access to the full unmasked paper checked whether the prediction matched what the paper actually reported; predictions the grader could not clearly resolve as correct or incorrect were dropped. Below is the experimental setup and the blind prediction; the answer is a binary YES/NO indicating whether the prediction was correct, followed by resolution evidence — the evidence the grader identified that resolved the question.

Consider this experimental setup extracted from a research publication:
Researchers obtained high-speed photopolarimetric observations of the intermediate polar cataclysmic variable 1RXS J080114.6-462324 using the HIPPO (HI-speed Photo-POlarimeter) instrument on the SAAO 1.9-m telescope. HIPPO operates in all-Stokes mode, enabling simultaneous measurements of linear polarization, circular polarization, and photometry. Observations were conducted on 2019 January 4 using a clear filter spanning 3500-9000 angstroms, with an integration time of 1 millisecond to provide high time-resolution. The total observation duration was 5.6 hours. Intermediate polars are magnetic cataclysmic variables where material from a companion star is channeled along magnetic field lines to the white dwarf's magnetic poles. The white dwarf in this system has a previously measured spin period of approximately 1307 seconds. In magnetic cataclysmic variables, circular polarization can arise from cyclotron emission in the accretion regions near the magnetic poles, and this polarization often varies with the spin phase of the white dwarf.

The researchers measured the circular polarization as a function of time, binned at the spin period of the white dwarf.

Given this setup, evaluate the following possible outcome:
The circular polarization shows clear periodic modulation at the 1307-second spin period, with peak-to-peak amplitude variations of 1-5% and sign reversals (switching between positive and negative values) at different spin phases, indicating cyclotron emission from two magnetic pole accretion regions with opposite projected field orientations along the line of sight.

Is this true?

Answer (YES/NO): NO